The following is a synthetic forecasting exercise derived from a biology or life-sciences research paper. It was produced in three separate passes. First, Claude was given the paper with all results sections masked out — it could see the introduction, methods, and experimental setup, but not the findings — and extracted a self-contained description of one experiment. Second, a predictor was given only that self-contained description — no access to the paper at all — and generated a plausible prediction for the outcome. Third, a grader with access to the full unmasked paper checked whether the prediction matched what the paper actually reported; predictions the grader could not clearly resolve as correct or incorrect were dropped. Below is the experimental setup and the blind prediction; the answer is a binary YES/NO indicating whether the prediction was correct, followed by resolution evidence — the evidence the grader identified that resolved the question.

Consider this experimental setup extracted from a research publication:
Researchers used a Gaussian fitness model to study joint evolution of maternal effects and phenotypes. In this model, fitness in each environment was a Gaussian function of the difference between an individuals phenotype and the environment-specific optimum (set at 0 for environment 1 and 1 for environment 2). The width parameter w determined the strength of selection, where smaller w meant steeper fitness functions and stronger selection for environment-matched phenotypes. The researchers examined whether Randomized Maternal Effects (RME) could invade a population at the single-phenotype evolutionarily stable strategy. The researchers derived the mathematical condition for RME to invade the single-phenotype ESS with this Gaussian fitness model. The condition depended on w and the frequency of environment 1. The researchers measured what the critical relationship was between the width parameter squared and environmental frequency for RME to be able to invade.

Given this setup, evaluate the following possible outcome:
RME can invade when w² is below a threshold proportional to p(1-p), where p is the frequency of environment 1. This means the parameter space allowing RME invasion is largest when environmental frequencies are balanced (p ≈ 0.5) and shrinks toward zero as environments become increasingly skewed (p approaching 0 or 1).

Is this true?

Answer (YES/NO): YES